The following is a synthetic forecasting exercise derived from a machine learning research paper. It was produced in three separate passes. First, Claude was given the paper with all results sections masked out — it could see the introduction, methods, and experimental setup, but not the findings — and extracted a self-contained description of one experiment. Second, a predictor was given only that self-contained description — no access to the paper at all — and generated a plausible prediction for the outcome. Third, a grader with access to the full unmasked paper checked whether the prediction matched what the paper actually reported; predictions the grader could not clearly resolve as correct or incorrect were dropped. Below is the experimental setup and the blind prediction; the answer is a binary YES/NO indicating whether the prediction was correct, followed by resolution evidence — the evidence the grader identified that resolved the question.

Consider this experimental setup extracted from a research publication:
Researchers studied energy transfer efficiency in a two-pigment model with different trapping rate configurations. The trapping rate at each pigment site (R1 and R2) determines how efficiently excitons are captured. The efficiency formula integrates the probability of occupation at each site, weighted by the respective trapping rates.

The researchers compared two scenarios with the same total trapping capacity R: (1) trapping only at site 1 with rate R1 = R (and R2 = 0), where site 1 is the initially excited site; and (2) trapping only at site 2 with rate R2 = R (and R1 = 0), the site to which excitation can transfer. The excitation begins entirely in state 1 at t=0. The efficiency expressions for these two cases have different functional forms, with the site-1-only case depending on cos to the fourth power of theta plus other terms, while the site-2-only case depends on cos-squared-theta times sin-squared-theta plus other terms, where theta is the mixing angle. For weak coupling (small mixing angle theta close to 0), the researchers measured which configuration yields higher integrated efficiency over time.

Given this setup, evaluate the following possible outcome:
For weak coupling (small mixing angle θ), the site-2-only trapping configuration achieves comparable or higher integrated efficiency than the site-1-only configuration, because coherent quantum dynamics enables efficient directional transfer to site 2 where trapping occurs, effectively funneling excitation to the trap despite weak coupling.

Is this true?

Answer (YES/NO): NO